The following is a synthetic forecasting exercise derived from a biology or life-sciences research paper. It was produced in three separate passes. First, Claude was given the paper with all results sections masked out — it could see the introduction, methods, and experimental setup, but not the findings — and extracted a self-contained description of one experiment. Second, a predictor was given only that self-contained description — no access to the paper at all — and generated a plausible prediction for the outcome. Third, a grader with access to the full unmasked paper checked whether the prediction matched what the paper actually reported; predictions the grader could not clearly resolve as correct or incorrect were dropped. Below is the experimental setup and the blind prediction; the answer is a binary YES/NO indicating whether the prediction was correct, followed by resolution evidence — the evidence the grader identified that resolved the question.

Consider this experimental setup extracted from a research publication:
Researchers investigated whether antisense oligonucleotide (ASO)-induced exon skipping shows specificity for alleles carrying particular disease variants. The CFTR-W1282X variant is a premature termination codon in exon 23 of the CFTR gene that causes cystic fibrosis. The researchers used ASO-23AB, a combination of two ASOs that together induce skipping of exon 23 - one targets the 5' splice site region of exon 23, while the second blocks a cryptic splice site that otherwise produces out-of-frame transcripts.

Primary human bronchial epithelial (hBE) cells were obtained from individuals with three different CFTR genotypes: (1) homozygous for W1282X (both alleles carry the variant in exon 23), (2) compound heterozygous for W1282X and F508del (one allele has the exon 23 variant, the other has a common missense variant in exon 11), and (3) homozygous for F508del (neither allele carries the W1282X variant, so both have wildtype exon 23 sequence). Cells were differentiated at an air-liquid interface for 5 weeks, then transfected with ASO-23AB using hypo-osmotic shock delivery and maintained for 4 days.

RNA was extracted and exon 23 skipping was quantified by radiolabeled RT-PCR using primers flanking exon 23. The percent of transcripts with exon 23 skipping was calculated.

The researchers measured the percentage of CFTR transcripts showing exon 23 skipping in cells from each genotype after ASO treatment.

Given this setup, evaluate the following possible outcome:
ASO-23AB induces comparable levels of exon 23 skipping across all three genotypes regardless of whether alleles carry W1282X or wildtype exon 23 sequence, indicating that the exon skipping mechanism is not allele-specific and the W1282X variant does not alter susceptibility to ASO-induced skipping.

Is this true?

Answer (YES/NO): NO